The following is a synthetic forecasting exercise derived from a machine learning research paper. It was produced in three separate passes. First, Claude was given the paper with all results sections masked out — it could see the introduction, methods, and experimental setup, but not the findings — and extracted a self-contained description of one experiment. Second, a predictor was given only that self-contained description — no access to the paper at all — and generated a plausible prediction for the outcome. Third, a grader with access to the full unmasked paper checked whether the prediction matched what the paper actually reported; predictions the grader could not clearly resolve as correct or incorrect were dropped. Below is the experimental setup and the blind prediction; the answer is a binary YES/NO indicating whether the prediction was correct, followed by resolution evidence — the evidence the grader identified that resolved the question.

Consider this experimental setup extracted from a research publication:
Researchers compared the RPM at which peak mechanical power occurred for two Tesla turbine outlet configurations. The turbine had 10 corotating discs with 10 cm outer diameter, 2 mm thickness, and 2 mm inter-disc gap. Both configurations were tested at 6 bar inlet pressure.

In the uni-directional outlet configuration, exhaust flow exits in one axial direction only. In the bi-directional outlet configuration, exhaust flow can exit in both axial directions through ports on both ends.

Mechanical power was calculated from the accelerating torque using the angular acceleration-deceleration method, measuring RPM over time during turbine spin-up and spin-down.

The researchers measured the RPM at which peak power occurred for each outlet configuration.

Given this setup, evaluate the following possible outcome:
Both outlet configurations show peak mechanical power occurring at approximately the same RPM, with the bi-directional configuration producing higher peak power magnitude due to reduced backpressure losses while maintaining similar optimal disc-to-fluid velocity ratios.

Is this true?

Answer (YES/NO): NO